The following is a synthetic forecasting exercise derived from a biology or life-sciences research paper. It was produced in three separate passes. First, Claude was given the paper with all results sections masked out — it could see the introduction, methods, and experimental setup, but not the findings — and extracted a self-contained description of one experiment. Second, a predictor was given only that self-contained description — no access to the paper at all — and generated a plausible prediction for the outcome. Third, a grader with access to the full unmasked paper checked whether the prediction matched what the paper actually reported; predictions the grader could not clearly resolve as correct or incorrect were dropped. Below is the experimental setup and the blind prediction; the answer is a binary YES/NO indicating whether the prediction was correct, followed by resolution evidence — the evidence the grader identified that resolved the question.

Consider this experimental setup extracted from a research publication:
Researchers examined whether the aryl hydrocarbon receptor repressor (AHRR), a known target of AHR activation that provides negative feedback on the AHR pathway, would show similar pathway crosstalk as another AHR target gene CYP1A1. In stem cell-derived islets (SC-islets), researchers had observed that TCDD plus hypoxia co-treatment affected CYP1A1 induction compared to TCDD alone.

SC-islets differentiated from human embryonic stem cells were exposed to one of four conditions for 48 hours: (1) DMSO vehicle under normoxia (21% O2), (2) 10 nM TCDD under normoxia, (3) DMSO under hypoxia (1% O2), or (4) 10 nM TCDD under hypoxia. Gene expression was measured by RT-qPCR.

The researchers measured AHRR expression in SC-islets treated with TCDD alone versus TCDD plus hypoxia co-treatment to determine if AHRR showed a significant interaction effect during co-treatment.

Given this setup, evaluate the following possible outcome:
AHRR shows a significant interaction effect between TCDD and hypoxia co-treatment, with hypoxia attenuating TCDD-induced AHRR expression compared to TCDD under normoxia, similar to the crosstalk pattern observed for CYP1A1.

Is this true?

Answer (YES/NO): NO